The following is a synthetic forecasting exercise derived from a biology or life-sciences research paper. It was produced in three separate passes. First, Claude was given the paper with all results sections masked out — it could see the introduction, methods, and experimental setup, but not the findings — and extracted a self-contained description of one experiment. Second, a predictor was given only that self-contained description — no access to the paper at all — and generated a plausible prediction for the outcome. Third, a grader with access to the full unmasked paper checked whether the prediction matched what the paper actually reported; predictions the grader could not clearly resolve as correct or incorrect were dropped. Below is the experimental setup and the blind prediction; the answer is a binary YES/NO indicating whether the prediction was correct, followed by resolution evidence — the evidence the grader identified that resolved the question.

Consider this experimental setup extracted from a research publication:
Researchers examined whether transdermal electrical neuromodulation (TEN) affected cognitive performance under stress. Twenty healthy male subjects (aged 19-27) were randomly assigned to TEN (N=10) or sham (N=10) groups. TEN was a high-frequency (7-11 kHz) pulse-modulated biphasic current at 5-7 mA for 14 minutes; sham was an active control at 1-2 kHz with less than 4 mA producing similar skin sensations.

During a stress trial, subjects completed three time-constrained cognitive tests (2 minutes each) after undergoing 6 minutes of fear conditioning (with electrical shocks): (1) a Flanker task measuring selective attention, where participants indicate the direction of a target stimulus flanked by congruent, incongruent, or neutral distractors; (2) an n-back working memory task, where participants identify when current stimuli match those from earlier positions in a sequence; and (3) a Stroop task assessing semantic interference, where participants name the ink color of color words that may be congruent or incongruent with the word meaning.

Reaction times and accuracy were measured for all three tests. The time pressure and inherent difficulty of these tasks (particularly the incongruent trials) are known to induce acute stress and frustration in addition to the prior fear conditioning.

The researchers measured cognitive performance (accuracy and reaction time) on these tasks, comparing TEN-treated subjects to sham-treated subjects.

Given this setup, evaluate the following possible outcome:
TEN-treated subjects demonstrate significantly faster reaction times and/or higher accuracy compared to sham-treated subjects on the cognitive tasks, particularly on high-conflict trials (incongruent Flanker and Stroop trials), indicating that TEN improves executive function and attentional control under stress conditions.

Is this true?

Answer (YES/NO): NO